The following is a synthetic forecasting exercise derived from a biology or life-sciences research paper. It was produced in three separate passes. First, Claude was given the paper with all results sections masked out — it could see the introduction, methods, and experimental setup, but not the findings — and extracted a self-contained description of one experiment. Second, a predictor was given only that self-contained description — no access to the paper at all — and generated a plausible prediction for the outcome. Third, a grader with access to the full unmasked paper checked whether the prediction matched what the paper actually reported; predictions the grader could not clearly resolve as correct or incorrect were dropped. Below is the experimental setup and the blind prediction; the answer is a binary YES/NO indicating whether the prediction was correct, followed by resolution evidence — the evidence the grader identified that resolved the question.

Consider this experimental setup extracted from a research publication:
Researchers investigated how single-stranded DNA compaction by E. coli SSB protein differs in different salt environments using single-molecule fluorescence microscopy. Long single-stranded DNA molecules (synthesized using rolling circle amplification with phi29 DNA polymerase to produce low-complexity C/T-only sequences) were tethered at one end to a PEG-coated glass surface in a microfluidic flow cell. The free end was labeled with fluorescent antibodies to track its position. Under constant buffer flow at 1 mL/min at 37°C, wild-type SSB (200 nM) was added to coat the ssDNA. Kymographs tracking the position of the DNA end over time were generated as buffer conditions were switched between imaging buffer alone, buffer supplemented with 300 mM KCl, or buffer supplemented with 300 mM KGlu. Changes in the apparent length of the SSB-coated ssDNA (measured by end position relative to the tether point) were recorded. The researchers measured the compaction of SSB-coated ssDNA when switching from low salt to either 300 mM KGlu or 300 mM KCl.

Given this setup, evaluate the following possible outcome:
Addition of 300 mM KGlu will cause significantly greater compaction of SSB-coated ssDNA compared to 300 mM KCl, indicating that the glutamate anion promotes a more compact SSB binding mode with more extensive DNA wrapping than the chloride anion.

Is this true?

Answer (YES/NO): NO